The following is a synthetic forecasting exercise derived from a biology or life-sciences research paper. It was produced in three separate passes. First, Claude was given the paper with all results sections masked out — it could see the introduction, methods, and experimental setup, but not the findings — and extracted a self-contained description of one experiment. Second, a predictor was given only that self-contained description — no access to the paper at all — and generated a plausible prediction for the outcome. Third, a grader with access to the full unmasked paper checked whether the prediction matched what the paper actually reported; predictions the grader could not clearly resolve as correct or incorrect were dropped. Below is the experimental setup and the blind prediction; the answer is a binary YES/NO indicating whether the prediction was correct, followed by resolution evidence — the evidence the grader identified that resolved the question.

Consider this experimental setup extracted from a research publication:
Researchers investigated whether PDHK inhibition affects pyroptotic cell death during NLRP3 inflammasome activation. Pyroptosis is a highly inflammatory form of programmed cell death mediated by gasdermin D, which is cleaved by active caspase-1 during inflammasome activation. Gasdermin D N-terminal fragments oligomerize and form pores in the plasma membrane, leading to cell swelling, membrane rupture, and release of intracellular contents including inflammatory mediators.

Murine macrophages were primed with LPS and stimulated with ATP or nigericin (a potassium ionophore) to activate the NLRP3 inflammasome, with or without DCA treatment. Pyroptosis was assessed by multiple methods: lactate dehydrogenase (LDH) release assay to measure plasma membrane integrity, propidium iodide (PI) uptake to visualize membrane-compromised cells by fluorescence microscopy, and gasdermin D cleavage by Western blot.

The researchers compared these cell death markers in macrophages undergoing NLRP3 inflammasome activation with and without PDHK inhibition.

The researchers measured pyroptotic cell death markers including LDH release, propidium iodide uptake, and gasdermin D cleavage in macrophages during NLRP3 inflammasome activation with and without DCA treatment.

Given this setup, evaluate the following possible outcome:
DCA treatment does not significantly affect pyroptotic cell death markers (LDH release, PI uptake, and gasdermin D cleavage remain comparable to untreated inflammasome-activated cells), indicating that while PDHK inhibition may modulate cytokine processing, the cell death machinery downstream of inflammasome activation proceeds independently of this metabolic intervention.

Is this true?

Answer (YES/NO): NO